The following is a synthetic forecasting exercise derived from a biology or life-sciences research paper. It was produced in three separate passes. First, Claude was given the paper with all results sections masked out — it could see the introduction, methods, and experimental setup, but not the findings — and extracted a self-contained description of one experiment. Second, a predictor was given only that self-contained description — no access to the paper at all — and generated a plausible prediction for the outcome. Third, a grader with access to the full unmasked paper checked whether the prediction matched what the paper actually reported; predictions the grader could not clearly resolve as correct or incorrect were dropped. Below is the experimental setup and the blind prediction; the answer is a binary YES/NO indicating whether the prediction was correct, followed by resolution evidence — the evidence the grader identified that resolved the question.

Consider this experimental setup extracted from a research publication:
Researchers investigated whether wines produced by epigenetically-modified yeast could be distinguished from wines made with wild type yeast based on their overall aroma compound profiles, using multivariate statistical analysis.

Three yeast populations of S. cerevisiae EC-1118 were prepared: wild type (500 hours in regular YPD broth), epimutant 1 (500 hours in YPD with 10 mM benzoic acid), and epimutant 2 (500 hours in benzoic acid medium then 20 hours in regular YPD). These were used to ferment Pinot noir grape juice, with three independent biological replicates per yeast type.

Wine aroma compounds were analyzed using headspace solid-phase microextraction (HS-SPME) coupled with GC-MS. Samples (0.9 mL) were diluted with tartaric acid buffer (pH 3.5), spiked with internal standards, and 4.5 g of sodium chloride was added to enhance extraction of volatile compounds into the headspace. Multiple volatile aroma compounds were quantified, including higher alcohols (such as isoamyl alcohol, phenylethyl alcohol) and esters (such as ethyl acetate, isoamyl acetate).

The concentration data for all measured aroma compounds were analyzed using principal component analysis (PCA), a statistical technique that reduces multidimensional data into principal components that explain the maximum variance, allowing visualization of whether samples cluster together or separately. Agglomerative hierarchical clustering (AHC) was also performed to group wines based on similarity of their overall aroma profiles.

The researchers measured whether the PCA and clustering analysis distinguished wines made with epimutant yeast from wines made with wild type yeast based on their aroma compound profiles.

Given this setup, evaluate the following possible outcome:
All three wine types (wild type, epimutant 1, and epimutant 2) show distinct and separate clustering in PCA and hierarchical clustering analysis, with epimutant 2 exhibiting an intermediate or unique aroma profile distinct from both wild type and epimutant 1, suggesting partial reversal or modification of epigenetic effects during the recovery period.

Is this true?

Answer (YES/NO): YES